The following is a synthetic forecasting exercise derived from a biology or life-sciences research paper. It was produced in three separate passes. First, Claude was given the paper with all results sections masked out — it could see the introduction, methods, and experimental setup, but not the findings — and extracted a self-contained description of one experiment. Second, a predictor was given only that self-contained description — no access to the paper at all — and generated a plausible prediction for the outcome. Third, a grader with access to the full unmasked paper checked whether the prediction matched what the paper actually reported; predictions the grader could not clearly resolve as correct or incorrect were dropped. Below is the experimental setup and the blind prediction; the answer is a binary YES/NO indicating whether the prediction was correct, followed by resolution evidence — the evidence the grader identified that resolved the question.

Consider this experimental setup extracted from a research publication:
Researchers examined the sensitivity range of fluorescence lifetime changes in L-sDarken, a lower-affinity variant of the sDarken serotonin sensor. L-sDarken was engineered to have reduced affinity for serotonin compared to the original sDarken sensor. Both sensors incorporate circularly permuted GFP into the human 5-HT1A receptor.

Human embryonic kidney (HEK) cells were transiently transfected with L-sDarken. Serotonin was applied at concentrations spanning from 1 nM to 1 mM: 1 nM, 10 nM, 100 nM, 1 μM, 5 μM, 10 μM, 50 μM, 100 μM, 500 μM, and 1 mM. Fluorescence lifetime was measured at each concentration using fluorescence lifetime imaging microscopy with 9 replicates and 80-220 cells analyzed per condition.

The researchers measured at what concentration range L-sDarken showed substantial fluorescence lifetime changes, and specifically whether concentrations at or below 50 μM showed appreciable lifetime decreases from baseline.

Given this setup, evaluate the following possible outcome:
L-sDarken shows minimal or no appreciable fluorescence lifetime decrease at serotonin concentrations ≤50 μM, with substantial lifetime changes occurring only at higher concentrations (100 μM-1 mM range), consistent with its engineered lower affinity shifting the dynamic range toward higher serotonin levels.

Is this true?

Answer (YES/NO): NO